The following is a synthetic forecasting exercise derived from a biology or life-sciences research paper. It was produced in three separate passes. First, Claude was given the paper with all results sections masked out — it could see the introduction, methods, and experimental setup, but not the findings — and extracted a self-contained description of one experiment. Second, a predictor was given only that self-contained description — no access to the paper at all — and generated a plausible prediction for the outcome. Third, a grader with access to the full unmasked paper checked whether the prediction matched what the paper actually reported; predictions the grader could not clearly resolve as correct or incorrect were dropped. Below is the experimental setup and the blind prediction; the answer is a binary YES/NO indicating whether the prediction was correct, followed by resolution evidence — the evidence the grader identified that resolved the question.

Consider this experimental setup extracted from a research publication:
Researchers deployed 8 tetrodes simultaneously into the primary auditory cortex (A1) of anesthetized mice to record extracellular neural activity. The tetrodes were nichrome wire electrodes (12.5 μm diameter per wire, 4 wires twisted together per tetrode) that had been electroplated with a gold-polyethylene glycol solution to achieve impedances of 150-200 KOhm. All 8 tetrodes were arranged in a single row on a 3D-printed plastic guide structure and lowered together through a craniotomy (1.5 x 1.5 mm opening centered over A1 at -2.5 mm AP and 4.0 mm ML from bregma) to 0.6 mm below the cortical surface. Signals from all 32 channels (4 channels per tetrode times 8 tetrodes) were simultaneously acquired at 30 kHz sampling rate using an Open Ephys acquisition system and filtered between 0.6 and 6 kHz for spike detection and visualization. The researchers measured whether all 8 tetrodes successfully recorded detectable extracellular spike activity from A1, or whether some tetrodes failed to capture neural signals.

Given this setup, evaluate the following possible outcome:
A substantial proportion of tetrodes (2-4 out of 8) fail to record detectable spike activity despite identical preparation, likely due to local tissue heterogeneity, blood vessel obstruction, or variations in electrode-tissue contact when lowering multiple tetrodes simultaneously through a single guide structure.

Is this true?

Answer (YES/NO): YES